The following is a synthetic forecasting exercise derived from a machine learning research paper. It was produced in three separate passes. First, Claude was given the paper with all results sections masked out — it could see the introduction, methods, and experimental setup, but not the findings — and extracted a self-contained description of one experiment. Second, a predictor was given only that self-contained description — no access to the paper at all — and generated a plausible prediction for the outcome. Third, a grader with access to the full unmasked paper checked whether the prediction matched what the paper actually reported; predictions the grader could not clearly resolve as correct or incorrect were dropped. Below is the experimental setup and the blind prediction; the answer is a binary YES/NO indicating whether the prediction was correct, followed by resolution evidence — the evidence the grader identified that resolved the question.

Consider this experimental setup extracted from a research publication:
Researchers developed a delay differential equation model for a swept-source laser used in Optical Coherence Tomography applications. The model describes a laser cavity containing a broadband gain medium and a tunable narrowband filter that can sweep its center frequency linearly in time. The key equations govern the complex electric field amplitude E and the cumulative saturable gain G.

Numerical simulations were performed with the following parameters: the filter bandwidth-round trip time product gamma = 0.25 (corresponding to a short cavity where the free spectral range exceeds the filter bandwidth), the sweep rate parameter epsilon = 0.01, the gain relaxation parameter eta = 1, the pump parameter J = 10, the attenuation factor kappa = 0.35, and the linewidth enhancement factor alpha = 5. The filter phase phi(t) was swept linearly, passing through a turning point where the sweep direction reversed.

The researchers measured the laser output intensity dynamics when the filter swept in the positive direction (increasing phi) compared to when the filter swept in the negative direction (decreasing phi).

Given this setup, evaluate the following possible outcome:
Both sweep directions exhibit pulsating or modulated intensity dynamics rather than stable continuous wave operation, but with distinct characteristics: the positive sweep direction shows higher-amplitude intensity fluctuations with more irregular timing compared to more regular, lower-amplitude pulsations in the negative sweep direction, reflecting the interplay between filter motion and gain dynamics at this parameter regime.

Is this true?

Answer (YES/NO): NO